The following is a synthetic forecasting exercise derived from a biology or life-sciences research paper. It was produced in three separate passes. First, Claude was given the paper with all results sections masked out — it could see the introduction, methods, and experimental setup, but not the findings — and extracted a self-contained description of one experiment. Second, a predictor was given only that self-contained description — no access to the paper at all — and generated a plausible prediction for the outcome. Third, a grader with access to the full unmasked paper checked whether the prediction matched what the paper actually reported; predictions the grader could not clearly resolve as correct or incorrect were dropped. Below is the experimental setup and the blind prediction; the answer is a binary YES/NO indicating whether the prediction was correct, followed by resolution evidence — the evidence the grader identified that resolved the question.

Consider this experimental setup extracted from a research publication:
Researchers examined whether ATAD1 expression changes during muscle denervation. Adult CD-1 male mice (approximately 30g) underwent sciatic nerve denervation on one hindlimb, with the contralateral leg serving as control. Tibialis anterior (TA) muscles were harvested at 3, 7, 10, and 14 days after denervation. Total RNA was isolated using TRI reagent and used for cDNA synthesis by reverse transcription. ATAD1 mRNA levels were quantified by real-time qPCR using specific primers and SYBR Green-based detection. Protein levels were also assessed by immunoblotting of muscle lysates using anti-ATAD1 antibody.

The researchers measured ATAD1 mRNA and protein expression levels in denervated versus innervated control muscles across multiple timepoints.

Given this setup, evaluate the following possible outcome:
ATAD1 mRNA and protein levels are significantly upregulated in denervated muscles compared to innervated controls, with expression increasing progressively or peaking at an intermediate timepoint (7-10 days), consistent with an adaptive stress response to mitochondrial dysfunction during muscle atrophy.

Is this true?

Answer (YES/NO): NO